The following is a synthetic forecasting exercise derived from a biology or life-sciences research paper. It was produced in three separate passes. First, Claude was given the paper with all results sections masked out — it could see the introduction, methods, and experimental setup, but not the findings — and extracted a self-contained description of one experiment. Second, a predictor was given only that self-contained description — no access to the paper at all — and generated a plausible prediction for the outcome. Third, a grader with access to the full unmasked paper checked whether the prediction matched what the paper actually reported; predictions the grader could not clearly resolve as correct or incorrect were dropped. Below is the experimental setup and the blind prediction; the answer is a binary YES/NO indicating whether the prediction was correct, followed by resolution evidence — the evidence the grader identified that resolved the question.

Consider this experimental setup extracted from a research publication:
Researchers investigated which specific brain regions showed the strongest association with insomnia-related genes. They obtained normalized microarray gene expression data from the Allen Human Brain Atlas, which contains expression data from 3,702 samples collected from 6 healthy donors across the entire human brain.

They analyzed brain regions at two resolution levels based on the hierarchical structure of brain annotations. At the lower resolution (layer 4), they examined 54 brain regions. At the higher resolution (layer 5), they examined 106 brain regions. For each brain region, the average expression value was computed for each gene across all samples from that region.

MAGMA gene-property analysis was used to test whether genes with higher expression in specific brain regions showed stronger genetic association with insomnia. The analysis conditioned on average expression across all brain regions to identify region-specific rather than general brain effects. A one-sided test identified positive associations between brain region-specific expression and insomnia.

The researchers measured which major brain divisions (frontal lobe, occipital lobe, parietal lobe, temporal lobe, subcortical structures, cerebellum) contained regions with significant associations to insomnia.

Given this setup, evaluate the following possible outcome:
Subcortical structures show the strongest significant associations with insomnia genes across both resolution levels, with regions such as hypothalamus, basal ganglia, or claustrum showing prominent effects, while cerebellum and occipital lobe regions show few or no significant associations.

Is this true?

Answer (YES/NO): NO